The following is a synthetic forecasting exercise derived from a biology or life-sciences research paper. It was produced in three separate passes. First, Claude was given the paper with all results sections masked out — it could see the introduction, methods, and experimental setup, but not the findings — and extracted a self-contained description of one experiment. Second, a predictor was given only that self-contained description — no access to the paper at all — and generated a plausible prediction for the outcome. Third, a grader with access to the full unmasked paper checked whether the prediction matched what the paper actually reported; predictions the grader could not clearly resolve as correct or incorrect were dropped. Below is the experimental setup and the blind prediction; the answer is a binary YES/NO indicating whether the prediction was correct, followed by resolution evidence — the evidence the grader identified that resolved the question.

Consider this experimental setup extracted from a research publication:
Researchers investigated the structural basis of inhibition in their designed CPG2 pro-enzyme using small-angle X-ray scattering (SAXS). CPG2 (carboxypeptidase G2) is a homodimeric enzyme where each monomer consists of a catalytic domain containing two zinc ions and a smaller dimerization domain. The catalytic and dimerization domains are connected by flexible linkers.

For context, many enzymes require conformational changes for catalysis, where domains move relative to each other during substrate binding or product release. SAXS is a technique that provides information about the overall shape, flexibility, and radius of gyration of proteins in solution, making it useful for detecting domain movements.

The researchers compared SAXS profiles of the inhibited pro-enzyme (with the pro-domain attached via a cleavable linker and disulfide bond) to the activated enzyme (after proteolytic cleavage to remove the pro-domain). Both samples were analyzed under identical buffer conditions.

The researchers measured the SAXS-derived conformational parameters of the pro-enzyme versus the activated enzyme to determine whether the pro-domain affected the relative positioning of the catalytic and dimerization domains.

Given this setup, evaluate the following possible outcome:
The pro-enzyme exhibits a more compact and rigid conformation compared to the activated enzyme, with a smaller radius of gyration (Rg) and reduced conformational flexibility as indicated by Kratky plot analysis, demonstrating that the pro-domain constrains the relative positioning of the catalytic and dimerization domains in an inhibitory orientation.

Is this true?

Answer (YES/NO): YES